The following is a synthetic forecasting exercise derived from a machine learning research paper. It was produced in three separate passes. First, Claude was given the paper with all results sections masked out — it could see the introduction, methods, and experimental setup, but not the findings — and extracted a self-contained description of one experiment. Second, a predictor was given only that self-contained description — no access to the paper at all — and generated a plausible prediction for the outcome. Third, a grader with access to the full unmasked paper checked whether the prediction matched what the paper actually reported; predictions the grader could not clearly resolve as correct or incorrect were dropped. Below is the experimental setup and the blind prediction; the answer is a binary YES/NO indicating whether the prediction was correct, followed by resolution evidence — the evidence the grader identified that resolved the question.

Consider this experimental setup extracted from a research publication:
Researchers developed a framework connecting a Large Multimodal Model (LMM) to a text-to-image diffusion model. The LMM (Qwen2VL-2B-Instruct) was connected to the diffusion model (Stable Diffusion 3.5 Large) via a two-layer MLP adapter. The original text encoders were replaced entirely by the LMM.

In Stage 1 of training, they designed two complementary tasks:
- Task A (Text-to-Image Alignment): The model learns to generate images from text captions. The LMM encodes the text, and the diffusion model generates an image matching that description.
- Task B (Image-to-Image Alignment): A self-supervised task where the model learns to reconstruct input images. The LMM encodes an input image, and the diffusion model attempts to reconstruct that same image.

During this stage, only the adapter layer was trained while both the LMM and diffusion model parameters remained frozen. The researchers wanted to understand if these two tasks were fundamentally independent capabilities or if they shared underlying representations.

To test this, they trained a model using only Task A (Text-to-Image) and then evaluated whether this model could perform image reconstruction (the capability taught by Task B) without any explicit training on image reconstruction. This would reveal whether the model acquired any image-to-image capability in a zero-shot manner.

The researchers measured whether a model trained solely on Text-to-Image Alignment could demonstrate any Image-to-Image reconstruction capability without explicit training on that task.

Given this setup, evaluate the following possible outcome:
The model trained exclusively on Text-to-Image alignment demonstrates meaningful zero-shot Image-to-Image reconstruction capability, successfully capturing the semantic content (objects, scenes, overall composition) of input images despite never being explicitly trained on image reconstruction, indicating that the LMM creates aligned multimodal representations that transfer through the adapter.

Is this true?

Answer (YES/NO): YES